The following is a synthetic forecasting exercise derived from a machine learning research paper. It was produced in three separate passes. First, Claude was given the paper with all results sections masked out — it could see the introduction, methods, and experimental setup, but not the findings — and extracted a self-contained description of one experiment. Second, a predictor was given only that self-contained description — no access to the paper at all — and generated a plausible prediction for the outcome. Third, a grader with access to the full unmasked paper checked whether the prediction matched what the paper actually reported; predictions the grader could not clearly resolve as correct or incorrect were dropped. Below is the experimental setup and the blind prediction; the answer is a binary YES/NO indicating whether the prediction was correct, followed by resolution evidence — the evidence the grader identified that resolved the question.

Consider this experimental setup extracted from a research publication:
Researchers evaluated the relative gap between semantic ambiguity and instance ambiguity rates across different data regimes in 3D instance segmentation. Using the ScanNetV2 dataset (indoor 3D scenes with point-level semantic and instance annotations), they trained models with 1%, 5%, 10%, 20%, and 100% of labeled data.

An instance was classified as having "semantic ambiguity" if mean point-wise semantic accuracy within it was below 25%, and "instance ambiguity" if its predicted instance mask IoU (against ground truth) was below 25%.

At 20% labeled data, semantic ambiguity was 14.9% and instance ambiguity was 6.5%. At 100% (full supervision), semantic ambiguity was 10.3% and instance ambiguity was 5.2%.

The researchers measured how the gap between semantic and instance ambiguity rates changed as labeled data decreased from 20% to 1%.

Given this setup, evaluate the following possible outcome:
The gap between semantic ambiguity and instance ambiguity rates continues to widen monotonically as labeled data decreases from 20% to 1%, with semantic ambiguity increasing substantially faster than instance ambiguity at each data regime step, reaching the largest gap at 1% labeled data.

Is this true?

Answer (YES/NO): YES